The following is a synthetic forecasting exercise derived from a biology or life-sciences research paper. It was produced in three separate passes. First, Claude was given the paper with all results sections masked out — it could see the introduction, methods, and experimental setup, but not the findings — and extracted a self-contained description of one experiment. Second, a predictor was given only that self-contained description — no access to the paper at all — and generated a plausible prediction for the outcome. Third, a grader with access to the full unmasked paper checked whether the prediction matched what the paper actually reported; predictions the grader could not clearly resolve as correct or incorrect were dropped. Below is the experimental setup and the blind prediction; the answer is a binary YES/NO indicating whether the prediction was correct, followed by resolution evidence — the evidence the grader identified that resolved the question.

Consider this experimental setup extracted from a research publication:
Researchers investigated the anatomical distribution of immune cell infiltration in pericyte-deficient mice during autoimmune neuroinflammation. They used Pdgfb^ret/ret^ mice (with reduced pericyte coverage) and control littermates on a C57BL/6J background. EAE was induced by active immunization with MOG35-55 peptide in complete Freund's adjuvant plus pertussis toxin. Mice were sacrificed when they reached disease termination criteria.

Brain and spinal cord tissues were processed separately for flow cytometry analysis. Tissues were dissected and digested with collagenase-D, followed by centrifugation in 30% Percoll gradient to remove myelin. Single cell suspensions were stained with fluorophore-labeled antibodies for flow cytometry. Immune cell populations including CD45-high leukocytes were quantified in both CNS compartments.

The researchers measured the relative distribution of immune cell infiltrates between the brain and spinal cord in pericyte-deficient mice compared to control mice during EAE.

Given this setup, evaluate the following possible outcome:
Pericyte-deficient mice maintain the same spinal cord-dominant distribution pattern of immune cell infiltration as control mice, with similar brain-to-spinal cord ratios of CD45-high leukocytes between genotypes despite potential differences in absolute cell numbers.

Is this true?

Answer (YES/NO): NO